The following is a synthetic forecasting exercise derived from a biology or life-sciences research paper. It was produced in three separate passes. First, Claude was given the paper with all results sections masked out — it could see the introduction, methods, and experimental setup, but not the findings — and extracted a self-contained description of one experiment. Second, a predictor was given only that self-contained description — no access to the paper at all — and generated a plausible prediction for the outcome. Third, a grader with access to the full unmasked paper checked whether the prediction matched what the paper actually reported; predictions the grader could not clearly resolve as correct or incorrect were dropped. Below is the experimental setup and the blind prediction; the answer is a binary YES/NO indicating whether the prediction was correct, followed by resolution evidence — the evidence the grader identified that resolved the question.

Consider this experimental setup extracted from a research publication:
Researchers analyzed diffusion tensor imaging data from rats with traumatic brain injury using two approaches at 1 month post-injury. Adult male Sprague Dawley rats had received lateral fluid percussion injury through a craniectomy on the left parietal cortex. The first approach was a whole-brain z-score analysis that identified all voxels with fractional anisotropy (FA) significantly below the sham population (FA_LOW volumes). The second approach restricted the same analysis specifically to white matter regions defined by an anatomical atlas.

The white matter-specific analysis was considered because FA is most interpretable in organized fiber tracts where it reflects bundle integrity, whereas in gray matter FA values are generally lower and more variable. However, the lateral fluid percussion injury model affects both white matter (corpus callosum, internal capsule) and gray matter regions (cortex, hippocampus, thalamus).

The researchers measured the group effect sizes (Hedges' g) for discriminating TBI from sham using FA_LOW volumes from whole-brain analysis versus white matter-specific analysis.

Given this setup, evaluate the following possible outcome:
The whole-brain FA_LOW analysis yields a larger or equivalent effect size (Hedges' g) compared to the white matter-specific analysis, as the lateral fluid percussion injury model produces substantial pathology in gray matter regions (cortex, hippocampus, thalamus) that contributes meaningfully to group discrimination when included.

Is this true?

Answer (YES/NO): YES